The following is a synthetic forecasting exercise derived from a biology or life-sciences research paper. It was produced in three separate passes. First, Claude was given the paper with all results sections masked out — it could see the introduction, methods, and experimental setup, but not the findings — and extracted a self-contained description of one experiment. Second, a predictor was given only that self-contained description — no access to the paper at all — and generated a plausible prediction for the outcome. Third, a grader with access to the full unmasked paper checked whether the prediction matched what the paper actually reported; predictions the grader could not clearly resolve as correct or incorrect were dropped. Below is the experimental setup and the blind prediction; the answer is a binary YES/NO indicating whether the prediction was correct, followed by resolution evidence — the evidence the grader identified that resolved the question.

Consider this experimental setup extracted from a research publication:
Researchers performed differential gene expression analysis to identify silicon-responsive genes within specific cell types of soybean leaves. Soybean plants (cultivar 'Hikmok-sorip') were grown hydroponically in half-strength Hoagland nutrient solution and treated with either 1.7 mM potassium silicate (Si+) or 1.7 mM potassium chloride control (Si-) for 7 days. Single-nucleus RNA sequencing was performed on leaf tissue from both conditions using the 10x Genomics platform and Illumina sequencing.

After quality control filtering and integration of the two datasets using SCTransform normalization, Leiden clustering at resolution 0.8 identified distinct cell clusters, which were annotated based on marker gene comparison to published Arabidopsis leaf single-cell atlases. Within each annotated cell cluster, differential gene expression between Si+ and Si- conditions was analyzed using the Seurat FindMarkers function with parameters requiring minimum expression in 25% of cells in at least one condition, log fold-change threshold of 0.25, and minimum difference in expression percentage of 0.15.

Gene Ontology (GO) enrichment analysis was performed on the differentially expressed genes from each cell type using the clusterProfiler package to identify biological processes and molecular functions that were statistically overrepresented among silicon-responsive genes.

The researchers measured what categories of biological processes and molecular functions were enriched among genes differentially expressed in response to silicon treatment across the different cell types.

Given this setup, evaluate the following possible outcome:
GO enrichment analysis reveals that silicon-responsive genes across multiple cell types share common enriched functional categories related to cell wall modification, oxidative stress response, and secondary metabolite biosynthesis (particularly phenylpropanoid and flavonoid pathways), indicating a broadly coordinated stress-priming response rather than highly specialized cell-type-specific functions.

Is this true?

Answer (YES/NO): NO